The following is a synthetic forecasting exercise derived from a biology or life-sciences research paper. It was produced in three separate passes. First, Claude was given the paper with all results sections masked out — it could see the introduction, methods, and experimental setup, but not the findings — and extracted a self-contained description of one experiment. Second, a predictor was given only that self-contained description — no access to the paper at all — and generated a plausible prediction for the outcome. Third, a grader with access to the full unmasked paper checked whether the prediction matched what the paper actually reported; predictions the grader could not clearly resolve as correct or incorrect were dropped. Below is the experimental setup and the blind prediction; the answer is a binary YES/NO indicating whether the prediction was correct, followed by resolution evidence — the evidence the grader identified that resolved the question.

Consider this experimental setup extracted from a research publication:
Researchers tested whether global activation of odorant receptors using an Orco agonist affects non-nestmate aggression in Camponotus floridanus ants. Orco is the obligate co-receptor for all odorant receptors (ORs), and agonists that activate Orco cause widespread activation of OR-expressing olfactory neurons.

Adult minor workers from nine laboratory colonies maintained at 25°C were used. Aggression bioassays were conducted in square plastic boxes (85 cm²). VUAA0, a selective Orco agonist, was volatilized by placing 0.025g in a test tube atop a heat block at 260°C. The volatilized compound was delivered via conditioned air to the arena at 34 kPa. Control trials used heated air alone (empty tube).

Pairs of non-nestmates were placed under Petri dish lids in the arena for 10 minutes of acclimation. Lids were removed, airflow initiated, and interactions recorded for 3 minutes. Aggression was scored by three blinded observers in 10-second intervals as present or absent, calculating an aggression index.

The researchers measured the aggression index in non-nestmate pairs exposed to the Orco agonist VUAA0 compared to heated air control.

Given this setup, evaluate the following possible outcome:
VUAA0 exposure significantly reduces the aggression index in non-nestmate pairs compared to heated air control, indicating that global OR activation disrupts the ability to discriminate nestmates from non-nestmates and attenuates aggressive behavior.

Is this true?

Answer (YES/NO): NO